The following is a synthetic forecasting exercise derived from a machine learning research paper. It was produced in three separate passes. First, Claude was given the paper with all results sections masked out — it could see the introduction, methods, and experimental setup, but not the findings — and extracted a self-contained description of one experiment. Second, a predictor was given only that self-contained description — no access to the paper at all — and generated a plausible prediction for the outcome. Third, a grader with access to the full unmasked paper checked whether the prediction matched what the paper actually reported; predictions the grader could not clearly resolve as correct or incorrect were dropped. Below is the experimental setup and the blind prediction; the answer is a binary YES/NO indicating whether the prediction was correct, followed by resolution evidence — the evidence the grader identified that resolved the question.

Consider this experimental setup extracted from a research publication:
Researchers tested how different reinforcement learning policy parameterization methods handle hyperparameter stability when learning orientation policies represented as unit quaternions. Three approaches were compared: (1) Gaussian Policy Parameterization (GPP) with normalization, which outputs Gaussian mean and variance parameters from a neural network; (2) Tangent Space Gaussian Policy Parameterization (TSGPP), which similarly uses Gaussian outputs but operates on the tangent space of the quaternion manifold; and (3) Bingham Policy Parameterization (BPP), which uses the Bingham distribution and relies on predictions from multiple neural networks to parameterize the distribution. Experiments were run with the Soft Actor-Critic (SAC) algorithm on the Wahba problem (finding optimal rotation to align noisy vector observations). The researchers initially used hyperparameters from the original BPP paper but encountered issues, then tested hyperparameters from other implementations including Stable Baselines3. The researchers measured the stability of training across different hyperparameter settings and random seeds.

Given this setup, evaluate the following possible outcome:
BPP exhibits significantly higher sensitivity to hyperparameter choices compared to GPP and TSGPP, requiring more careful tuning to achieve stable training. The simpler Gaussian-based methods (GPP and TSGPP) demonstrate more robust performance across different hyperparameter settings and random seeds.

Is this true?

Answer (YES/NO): YES